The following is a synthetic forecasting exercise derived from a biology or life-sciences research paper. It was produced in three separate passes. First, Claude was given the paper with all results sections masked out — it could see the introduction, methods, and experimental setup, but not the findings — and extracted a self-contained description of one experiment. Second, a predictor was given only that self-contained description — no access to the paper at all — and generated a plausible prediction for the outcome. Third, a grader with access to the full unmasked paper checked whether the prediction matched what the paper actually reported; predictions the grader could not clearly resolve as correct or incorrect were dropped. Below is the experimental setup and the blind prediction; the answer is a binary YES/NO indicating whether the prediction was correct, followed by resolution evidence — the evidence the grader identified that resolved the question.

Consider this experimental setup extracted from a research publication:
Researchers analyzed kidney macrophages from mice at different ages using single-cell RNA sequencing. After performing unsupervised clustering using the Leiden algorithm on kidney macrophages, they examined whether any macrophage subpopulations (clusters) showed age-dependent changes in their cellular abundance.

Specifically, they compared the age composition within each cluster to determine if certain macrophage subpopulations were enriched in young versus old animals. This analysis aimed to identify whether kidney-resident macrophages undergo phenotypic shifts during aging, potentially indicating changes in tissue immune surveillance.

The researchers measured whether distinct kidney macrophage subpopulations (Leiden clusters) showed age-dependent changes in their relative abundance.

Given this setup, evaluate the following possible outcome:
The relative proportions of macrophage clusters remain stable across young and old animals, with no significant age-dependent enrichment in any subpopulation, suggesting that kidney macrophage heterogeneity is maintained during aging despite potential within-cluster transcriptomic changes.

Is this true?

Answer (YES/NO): NO